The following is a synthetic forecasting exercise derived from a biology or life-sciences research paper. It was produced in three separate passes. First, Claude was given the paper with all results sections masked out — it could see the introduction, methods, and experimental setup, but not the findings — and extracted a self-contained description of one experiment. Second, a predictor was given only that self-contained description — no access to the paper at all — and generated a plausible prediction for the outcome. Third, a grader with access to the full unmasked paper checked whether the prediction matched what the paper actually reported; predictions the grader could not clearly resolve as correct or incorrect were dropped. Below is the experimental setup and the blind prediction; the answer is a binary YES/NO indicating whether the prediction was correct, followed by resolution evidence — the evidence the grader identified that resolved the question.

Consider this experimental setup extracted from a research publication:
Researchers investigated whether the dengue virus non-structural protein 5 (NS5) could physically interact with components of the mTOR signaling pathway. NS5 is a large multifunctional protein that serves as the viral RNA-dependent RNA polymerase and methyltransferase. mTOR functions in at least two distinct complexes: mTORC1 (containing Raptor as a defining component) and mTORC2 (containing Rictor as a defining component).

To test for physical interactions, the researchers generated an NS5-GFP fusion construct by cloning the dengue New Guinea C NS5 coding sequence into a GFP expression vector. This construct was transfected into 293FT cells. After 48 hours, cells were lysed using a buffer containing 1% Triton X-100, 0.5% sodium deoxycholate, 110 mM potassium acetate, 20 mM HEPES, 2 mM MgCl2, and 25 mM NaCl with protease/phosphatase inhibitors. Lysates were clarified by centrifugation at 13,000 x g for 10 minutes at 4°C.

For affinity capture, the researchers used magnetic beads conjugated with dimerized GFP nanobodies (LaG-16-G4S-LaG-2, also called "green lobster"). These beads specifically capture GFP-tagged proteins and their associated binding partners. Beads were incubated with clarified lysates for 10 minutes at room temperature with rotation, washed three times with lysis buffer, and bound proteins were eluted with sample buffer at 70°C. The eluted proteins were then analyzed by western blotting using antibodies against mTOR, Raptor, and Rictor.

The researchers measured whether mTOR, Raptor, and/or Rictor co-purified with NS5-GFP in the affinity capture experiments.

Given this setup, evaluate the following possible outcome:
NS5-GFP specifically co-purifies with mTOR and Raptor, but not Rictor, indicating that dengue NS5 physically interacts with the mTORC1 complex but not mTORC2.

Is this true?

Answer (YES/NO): NO